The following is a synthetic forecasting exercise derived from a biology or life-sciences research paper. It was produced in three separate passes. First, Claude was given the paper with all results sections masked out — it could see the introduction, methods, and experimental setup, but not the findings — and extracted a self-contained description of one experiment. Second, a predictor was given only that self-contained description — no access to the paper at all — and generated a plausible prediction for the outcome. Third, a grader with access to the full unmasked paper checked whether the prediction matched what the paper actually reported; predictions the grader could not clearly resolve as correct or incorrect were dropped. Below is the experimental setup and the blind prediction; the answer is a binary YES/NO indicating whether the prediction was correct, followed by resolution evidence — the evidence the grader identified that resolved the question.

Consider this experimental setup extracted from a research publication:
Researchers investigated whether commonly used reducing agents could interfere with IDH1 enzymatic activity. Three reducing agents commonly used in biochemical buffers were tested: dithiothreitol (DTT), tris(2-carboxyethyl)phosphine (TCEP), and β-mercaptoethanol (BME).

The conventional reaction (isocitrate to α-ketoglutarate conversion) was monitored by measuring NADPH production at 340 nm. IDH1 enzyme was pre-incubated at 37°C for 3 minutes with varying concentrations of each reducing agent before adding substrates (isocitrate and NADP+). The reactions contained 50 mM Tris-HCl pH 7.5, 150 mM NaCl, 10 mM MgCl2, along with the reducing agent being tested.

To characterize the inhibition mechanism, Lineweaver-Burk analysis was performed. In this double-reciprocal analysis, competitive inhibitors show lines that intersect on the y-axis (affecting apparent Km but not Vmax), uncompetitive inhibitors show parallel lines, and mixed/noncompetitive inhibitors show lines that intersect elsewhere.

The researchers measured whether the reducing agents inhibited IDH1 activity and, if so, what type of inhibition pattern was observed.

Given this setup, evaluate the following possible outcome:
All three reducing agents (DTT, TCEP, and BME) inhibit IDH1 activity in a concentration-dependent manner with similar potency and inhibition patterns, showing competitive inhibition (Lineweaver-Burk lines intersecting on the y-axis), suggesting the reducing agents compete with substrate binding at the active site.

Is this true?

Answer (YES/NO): NO